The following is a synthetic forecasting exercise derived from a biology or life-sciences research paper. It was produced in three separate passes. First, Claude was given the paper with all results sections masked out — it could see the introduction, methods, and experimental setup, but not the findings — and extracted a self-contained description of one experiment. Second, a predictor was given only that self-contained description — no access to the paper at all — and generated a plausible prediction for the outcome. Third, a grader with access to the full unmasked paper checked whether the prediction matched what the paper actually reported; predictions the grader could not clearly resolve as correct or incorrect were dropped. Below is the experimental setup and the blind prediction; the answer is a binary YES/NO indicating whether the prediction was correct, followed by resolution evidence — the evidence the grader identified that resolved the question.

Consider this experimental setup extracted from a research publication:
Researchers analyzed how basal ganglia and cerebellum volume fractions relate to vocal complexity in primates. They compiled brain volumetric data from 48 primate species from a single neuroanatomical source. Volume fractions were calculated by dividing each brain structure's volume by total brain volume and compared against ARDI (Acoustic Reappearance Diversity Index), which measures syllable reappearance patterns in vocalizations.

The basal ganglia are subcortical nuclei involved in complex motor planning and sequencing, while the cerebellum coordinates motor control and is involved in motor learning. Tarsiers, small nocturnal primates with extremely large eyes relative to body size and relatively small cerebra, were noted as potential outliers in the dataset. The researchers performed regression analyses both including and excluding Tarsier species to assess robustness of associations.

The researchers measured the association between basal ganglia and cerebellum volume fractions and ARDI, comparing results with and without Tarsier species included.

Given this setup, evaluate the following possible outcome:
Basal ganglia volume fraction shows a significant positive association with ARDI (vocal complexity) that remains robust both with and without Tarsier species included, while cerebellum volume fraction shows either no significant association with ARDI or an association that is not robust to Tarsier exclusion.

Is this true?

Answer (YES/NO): NO